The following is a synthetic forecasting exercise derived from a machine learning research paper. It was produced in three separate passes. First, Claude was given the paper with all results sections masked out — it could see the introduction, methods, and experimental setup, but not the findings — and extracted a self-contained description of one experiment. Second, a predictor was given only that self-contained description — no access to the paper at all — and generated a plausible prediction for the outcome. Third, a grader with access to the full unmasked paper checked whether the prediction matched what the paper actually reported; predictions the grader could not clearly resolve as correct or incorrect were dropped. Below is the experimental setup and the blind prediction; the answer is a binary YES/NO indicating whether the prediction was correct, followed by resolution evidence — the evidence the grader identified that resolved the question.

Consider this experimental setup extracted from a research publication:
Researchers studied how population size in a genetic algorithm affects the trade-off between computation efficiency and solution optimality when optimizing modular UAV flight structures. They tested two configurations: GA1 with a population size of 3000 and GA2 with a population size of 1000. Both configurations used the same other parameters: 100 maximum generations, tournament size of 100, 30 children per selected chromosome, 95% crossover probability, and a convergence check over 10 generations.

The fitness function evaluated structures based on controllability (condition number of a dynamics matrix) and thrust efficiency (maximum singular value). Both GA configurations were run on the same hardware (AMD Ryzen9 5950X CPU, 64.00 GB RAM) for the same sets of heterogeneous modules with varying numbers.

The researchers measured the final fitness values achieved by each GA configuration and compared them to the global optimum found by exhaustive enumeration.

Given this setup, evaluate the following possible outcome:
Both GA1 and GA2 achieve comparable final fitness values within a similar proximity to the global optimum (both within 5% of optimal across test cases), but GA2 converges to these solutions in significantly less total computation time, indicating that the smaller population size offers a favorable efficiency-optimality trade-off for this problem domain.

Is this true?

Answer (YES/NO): NO